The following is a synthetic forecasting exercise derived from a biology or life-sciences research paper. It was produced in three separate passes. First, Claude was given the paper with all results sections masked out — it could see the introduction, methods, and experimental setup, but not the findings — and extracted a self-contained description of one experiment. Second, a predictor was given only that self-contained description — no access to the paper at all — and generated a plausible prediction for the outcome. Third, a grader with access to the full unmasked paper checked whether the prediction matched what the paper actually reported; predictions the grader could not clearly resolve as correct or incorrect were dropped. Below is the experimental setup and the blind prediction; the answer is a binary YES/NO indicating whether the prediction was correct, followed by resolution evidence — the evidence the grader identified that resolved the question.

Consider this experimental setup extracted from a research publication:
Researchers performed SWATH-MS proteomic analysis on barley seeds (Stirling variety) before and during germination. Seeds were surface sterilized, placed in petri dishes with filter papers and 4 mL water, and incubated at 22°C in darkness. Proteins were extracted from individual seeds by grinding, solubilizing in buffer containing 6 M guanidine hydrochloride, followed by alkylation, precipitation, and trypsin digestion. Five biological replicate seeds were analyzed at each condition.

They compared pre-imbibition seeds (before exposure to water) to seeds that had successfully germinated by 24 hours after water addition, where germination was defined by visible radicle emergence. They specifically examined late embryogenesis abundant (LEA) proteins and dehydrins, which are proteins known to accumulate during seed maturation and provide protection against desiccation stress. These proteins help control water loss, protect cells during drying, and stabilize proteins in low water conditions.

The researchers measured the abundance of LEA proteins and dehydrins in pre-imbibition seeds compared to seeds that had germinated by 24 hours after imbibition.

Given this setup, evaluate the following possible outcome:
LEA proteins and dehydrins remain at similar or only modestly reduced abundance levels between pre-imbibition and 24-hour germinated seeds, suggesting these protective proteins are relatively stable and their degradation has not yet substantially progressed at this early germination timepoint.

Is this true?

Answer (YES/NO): NO